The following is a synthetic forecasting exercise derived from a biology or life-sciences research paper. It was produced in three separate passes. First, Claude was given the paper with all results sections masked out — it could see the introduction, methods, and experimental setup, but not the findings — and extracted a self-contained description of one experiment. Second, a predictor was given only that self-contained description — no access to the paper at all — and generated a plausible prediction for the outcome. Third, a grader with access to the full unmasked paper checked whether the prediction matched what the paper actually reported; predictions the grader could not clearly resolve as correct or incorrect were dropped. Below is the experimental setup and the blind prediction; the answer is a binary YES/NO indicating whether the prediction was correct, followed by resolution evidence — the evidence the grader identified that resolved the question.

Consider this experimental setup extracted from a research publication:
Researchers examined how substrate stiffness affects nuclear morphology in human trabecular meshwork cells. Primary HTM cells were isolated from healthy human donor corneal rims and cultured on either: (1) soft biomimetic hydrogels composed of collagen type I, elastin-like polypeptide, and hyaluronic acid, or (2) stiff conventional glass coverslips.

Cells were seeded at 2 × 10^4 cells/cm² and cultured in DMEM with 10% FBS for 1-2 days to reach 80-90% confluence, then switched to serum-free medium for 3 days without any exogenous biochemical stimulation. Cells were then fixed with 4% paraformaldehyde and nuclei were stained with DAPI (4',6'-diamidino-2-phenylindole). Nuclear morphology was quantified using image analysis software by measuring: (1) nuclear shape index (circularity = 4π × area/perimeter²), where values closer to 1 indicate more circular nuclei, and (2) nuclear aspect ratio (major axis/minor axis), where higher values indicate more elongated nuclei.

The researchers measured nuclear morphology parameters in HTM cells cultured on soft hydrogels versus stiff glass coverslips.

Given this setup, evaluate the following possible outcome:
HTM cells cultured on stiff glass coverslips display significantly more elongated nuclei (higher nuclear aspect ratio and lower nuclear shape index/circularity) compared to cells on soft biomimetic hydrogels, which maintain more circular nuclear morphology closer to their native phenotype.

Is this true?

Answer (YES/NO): NO